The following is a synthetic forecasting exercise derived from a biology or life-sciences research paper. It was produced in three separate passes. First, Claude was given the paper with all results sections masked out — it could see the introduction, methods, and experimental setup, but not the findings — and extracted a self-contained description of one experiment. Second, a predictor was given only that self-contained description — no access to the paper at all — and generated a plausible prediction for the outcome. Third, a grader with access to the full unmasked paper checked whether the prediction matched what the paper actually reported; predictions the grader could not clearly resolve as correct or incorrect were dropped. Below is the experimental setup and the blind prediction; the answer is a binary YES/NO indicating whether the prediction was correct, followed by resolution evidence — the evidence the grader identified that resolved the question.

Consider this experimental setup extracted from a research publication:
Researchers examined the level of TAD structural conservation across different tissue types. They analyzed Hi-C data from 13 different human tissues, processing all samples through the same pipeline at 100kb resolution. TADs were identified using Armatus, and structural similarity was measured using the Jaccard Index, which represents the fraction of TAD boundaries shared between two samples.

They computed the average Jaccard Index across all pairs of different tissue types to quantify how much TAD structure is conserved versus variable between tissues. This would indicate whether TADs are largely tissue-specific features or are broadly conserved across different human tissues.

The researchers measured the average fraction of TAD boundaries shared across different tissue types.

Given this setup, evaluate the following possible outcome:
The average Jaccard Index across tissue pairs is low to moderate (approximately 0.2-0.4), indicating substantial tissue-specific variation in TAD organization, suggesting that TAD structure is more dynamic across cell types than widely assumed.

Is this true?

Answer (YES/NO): NO